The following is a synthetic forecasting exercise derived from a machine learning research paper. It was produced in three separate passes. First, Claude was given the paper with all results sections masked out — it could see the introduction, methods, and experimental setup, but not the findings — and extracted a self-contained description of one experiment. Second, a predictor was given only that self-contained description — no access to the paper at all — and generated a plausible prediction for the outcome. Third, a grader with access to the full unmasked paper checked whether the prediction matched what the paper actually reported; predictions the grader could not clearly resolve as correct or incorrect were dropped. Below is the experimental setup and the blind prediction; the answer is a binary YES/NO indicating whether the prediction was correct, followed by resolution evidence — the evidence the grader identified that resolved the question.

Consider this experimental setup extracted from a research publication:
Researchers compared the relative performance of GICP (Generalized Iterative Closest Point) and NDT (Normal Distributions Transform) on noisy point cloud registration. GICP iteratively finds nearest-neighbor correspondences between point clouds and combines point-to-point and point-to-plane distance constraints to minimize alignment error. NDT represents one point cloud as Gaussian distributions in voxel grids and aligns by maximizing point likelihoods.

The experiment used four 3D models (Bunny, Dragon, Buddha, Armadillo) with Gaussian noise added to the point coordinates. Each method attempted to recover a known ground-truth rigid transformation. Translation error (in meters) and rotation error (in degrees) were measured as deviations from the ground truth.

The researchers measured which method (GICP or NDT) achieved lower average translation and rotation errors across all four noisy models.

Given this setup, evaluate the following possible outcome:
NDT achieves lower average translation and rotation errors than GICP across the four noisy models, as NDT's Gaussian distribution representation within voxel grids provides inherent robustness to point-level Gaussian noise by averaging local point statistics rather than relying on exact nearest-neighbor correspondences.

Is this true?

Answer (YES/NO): YES